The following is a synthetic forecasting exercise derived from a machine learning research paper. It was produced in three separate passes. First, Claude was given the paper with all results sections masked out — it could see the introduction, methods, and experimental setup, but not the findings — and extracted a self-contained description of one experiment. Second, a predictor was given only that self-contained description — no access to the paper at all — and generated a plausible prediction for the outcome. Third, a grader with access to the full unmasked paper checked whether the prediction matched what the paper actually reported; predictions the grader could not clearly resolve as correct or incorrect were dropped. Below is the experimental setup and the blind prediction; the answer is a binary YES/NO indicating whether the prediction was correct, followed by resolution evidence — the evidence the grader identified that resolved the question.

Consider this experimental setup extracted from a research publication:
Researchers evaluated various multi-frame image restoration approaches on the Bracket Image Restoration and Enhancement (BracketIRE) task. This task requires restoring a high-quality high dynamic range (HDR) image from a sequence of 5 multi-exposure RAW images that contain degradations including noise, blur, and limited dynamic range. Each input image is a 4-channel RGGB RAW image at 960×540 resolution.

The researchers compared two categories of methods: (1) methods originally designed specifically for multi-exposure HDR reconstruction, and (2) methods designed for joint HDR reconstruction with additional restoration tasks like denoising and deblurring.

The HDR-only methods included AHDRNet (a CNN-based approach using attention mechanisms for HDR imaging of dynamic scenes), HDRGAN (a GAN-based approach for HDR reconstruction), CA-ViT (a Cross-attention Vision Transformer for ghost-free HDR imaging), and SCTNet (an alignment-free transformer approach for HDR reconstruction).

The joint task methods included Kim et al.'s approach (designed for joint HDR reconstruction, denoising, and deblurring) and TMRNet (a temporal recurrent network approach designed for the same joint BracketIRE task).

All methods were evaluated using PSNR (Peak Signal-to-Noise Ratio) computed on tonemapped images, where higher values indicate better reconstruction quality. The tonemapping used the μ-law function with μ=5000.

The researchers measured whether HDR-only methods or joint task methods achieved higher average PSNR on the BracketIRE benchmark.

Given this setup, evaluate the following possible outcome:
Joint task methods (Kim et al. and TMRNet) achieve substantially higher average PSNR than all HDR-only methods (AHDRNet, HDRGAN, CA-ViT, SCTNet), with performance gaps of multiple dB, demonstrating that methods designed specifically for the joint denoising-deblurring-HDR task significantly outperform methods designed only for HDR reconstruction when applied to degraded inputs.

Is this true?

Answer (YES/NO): NO